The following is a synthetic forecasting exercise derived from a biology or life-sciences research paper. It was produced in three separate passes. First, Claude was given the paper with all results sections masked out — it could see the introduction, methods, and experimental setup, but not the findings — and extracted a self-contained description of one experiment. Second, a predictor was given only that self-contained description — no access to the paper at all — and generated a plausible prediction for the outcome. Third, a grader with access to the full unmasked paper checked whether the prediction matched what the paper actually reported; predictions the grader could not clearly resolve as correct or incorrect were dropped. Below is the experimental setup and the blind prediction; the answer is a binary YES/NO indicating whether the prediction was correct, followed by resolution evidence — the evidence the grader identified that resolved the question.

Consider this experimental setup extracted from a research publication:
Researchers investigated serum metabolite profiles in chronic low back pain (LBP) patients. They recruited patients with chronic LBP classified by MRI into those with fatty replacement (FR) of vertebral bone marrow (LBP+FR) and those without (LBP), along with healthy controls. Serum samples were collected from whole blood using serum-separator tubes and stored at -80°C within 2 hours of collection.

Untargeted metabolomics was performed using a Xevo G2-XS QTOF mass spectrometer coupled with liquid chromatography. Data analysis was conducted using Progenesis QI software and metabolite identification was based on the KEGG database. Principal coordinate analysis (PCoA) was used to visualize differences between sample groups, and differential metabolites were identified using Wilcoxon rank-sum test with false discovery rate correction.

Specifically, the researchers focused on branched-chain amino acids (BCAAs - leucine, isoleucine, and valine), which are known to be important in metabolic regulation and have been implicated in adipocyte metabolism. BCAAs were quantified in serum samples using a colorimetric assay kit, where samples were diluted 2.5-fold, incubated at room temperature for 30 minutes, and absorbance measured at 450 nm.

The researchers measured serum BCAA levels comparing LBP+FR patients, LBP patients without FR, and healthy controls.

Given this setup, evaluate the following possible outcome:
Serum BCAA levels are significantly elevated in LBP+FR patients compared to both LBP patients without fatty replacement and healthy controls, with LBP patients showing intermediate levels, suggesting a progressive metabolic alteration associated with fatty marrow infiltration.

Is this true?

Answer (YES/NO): NO